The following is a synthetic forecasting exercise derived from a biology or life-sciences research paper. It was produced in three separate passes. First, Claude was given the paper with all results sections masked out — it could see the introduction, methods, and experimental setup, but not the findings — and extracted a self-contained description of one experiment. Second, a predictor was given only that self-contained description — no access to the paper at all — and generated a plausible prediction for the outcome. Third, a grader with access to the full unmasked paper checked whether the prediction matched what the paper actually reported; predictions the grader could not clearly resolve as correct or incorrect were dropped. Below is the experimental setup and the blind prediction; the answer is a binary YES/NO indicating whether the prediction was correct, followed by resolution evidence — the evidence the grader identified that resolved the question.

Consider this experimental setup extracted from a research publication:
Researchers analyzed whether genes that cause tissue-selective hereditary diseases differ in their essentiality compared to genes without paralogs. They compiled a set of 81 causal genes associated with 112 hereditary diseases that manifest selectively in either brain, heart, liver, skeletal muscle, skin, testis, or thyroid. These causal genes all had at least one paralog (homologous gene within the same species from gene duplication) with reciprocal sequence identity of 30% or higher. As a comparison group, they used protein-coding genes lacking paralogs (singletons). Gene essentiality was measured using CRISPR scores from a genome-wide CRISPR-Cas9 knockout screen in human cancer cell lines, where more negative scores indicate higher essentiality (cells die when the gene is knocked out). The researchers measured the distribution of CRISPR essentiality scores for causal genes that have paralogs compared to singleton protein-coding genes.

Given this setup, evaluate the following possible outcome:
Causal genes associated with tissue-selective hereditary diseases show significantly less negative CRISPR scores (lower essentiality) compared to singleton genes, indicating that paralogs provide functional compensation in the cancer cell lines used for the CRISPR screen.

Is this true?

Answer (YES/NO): YES